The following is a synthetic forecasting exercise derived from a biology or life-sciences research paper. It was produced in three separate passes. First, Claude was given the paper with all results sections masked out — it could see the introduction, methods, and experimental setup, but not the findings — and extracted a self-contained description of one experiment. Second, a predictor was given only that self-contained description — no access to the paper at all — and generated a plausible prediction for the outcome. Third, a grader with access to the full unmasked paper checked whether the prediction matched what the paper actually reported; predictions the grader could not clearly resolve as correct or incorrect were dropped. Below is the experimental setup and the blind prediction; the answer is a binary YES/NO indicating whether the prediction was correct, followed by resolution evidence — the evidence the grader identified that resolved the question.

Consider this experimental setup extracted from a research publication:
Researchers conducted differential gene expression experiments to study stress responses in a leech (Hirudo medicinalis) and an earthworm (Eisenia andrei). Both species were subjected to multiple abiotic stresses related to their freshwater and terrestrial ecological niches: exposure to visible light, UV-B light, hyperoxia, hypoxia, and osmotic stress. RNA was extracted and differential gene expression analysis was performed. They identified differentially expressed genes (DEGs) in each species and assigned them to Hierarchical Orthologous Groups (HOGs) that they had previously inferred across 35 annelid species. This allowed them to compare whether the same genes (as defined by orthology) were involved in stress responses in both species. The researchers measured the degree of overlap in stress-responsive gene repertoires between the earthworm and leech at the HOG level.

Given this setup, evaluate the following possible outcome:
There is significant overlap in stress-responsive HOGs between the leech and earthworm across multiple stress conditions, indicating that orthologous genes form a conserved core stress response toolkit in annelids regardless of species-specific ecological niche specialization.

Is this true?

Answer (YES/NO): NO